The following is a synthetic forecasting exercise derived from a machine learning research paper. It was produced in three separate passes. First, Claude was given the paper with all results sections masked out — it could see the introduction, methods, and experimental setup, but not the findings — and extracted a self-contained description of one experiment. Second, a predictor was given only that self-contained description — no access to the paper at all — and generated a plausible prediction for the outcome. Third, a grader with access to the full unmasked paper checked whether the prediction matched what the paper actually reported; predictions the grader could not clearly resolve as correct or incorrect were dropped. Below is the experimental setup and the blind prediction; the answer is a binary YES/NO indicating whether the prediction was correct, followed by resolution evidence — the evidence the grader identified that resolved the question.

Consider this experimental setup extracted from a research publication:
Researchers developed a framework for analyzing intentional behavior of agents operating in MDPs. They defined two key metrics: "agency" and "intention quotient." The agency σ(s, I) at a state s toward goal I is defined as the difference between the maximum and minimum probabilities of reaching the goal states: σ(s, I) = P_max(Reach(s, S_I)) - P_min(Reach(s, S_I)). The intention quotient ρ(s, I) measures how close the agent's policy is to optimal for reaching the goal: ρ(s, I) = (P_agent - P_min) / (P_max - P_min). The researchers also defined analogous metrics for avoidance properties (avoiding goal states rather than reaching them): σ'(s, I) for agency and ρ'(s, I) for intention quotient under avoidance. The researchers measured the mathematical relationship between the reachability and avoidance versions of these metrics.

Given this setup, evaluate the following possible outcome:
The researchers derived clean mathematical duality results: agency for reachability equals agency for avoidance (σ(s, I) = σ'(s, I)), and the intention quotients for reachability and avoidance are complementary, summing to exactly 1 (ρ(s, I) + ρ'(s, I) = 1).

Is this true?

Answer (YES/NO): YES